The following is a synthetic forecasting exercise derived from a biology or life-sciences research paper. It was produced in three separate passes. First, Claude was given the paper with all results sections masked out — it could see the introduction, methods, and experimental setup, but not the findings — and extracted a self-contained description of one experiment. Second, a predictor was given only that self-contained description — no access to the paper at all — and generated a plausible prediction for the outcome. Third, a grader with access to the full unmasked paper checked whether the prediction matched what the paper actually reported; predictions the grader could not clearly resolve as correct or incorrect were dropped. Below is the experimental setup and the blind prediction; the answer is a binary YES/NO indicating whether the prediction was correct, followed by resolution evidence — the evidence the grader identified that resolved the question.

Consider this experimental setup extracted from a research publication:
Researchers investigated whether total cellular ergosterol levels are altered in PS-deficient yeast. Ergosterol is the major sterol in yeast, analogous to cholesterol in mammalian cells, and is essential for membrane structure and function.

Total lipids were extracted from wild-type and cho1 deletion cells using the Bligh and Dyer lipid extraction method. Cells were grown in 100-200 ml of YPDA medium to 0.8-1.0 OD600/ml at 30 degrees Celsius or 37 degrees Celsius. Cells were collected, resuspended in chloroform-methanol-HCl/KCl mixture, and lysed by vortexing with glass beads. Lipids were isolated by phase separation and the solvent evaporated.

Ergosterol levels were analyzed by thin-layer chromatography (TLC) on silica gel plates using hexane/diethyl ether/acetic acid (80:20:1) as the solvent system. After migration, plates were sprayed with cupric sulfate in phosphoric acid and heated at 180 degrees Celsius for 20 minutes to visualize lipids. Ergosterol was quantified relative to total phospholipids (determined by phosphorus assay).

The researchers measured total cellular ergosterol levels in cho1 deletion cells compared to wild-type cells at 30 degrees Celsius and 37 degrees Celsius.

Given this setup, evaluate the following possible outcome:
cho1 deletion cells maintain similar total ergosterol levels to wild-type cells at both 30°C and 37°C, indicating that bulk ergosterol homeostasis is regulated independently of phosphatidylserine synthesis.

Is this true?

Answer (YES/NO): NO